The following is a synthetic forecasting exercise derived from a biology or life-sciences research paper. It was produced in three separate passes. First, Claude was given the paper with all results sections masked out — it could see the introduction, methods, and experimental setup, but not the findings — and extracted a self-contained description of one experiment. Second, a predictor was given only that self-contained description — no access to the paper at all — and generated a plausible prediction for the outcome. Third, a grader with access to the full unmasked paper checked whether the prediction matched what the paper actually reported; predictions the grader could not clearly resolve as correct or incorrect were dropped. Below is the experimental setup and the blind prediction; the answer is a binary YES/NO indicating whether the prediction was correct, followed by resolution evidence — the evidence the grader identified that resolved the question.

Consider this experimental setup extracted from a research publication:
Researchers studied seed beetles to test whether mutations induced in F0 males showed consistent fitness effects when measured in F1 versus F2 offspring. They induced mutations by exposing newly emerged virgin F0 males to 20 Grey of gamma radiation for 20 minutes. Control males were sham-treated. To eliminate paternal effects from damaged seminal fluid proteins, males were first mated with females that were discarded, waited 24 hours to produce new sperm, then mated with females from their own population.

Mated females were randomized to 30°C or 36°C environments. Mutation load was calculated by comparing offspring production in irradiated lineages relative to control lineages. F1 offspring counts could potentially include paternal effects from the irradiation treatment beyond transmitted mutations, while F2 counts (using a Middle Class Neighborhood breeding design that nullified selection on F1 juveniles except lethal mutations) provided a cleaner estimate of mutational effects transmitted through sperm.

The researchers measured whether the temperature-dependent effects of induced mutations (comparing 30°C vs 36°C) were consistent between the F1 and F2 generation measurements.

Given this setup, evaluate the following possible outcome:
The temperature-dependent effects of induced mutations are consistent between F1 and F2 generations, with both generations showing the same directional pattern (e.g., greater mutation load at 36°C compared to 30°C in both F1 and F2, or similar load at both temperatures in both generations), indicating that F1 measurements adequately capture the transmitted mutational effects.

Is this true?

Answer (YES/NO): YES